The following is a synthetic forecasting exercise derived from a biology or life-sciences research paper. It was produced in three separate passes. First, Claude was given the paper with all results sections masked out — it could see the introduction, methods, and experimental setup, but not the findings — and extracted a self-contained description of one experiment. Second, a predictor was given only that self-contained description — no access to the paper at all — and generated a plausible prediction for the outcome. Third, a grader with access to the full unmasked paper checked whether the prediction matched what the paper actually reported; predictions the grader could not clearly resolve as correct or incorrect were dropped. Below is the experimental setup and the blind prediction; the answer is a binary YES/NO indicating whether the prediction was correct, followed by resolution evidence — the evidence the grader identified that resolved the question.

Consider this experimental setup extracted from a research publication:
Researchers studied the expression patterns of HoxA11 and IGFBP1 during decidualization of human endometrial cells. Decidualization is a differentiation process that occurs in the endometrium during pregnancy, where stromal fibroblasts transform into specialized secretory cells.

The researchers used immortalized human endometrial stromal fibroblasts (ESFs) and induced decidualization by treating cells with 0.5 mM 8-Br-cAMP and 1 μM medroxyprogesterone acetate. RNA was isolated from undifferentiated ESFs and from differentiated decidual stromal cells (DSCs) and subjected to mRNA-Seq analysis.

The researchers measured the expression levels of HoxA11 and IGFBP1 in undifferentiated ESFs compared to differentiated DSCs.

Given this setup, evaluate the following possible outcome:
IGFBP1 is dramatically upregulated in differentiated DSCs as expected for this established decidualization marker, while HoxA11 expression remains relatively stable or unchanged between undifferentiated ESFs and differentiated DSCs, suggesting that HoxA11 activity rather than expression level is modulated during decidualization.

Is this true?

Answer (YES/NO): NO